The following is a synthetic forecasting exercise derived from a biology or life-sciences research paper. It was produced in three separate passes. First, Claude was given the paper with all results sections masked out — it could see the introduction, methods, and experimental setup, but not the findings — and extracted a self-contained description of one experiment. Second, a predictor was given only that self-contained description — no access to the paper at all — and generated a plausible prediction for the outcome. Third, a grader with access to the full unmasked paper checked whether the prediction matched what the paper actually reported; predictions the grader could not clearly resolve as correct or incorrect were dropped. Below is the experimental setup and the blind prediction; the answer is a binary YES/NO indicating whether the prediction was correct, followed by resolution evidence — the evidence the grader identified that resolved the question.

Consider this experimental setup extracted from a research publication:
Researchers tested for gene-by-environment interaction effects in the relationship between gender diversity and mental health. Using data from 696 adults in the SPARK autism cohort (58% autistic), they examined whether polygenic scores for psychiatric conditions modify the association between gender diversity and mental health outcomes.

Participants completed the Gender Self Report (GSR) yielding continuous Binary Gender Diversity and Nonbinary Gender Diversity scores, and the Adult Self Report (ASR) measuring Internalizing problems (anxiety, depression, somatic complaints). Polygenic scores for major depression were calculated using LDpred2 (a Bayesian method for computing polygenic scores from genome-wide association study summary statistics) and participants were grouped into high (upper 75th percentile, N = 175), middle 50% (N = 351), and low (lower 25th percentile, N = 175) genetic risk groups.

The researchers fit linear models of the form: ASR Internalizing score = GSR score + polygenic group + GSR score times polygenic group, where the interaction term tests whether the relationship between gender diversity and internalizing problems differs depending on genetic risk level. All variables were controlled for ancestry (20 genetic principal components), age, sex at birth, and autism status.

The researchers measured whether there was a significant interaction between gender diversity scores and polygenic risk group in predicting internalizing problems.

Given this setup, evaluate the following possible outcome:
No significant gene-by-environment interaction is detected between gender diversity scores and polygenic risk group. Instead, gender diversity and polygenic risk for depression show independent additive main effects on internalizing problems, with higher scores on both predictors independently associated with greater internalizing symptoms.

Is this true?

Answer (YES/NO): NO